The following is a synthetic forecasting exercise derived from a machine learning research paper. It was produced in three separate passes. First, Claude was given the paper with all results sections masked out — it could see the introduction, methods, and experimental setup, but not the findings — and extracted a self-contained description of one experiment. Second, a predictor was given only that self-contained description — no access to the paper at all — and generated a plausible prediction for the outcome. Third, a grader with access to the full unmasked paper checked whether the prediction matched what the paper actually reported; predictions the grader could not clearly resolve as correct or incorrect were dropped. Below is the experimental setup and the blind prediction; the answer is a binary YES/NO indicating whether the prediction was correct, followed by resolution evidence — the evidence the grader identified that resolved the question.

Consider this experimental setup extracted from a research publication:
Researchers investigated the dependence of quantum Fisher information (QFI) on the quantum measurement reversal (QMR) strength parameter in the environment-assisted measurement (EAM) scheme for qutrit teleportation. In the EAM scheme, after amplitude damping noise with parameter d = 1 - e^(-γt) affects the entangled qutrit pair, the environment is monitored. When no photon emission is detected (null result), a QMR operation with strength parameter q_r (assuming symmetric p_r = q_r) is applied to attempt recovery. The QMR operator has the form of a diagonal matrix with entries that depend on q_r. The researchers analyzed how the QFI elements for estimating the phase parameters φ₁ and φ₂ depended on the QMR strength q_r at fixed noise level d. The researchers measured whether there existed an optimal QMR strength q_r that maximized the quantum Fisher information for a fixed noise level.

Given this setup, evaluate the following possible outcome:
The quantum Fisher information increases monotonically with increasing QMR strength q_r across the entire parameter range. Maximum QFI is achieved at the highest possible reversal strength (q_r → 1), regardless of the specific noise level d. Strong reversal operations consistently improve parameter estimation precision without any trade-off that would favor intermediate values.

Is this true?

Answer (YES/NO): NO